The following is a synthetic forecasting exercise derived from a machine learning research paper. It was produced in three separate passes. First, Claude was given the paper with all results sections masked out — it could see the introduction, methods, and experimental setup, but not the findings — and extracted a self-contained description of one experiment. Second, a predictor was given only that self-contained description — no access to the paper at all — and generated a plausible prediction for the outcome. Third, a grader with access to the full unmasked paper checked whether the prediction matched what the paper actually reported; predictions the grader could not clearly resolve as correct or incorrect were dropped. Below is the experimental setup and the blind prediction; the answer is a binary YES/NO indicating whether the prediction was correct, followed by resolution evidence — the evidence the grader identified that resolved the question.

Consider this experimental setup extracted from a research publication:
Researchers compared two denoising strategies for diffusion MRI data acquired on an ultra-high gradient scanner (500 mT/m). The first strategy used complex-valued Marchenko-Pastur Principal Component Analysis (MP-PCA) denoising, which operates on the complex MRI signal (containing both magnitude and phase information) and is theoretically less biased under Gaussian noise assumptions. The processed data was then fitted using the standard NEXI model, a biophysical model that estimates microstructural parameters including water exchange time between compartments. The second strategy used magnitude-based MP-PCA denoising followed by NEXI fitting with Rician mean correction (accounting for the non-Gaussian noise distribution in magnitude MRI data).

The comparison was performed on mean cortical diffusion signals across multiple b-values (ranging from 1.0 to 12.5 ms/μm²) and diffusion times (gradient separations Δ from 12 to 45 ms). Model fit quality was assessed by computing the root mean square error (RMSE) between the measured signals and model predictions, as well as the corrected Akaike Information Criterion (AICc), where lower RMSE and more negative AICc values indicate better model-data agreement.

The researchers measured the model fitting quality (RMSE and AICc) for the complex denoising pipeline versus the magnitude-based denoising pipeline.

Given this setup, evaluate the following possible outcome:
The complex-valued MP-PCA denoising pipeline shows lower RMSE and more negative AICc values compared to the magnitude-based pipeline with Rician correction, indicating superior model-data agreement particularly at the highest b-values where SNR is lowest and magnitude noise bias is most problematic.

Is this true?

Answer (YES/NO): NO